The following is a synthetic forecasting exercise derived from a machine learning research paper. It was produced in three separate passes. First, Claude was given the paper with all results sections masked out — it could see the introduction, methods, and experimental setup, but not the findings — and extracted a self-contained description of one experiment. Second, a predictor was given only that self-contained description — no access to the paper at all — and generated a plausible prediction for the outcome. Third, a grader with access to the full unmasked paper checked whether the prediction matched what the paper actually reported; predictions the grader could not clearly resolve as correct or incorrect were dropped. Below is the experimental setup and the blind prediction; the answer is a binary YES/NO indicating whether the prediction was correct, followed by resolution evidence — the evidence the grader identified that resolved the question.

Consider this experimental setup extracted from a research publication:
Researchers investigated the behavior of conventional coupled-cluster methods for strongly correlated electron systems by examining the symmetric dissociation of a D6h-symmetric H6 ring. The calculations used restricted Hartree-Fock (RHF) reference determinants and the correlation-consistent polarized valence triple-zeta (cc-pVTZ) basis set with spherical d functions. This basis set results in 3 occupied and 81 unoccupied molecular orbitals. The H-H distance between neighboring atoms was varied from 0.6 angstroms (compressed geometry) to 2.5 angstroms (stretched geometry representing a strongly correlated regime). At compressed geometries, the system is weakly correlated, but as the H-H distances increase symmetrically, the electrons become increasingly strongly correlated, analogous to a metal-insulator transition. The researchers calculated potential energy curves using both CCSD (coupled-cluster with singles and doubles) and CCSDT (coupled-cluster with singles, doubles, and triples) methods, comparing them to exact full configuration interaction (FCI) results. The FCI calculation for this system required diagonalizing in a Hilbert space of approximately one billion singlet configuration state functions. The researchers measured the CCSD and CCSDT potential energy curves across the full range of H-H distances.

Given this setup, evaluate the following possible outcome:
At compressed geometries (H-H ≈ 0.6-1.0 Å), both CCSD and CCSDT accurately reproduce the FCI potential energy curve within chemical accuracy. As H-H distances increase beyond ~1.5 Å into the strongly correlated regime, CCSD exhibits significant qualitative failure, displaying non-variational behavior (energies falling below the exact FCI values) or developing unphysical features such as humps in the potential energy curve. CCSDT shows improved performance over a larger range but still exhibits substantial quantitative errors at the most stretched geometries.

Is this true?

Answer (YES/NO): NO